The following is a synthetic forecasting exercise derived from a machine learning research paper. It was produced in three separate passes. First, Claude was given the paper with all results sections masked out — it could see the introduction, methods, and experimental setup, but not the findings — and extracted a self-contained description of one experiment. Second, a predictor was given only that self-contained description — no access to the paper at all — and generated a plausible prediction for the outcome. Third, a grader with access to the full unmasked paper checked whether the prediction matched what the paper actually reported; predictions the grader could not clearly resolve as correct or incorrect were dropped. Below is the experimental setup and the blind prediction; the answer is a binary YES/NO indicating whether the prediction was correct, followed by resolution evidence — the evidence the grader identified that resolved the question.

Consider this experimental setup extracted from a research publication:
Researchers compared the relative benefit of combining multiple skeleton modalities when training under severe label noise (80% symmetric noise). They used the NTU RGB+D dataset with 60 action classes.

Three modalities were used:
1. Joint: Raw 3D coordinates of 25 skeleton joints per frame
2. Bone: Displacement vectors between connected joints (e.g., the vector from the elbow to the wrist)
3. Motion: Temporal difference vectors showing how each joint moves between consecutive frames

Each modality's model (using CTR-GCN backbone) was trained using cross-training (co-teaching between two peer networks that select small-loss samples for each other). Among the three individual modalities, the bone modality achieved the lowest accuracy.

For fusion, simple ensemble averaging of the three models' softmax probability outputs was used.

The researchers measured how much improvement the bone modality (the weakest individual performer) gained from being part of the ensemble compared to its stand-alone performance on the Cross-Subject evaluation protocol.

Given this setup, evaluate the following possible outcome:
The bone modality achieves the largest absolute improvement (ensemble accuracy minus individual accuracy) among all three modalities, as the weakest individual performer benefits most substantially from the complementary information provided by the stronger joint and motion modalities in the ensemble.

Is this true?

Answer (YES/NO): YES